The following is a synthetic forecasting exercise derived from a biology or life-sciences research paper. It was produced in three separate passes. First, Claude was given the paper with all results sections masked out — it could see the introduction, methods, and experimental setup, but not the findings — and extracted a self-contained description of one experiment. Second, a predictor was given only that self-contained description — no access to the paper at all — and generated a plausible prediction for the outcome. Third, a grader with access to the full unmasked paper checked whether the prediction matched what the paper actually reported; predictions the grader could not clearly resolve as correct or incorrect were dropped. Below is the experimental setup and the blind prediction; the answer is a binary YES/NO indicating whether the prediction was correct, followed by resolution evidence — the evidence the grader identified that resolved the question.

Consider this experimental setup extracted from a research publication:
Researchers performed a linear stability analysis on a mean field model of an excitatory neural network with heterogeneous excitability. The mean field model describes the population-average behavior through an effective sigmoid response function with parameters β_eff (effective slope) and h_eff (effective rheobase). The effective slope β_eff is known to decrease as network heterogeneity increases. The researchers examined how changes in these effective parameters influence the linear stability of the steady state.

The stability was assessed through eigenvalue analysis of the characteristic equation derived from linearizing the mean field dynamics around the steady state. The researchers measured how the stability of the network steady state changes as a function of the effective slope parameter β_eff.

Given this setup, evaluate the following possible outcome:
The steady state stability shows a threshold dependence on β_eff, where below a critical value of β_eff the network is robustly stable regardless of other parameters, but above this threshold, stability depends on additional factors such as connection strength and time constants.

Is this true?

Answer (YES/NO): NO